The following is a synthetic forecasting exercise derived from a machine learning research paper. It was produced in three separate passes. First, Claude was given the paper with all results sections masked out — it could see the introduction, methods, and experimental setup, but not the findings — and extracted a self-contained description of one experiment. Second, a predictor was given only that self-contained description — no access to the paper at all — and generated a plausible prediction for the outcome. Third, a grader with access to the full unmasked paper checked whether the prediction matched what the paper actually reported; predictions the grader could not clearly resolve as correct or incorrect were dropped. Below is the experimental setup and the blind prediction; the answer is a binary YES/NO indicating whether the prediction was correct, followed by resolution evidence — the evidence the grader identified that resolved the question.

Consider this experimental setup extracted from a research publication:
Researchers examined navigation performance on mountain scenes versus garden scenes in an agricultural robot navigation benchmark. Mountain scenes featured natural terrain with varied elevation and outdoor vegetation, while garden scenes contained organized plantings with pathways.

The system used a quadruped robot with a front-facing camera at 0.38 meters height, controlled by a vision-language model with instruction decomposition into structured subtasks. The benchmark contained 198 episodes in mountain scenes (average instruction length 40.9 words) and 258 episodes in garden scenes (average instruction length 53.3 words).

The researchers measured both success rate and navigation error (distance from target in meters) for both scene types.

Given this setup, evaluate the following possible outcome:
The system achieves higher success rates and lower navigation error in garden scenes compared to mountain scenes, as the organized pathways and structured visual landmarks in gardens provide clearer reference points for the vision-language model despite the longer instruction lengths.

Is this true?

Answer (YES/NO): NO